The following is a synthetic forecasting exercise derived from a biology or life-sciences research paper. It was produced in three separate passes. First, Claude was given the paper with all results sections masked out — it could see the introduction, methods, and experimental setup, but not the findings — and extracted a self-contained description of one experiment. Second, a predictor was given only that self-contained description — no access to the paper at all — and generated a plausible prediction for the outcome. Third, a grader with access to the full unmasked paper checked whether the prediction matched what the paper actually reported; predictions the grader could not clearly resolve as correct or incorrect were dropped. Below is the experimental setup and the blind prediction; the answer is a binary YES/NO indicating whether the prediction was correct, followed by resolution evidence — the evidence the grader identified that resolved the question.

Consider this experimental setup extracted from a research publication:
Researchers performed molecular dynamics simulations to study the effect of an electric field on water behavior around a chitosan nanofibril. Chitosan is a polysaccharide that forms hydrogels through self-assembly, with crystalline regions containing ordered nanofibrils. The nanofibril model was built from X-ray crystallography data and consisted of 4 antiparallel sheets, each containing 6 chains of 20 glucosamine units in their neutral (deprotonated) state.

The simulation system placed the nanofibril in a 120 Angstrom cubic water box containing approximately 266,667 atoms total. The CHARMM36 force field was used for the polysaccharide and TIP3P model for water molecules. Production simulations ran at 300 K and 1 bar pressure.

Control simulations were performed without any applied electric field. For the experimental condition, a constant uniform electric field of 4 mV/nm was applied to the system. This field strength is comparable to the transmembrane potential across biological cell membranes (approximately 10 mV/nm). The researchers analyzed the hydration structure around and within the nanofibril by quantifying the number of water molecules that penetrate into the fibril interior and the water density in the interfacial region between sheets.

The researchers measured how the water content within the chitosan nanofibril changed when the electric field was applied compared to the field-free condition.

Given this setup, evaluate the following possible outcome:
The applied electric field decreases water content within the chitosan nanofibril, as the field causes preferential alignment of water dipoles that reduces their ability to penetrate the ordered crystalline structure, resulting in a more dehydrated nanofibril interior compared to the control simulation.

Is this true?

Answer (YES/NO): NO